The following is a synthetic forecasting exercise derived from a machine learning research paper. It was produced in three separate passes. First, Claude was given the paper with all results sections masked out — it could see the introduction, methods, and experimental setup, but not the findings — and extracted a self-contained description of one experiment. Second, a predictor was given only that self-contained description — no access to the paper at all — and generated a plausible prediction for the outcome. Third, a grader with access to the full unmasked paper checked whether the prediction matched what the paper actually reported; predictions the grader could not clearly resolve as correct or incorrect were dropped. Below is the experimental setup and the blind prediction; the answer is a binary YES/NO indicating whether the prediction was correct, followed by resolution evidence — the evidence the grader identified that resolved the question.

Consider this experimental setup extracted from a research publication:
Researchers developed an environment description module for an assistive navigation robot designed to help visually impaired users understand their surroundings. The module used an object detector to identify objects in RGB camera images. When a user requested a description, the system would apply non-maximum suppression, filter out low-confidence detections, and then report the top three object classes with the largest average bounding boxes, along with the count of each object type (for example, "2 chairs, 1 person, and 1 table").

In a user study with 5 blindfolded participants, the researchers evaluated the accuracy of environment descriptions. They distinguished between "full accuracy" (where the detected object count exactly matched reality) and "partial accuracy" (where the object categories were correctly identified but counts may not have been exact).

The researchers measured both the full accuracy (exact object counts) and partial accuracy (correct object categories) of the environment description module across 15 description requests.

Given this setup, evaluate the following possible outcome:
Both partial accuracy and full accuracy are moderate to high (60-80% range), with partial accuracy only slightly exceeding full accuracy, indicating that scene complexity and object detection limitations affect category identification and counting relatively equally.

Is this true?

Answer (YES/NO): NO